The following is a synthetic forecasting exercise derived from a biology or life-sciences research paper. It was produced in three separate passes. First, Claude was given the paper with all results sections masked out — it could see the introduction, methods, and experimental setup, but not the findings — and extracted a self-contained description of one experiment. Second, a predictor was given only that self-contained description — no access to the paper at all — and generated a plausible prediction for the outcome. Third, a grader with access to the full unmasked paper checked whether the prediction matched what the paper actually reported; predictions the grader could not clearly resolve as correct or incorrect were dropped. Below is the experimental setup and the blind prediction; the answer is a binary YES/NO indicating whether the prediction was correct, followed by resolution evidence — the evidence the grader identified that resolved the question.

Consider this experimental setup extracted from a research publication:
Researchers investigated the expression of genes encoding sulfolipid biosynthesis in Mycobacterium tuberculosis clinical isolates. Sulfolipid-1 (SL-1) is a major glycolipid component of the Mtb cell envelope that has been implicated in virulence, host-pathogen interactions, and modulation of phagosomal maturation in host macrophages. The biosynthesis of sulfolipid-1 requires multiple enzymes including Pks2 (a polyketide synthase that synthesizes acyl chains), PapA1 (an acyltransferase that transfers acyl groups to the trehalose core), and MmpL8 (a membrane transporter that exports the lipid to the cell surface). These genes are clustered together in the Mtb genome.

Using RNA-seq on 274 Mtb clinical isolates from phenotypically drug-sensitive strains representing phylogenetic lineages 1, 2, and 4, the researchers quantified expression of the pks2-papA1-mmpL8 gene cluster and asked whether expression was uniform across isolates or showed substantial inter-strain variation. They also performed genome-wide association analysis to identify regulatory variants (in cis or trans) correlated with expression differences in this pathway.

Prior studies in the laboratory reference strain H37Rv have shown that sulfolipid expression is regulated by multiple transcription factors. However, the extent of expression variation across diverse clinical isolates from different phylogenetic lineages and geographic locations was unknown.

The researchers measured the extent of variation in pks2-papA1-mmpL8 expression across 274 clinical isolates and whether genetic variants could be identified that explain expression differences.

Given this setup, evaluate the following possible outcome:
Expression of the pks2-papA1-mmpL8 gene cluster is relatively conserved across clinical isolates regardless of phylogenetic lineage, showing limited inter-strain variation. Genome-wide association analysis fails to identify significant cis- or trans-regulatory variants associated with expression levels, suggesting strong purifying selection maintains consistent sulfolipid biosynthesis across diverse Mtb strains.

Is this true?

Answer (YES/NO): NO